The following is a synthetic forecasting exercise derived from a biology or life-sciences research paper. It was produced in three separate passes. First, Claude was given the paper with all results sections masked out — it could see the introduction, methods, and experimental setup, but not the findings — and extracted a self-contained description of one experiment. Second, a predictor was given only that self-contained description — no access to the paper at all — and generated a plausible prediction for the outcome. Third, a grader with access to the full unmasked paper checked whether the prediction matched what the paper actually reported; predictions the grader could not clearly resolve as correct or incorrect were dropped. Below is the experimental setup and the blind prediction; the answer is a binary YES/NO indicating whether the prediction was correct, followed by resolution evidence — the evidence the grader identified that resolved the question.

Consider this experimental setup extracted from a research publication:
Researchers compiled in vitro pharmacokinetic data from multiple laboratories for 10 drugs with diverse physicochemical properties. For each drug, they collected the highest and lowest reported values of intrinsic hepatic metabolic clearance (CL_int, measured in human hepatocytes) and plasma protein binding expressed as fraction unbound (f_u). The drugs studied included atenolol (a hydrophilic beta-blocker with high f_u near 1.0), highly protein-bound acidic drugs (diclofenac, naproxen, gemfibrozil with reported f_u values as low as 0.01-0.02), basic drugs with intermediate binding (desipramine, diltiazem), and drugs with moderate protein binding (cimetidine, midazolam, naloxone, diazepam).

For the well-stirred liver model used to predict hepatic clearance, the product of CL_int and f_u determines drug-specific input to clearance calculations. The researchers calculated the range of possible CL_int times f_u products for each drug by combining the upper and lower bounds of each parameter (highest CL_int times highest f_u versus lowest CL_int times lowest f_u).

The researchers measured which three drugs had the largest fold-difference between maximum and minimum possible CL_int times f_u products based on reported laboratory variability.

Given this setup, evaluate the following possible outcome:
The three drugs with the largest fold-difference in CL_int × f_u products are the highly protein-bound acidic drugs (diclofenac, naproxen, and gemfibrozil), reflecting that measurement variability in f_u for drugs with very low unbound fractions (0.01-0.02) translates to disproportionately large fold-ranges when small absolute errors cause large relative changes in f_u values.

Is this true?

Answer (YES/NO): YES